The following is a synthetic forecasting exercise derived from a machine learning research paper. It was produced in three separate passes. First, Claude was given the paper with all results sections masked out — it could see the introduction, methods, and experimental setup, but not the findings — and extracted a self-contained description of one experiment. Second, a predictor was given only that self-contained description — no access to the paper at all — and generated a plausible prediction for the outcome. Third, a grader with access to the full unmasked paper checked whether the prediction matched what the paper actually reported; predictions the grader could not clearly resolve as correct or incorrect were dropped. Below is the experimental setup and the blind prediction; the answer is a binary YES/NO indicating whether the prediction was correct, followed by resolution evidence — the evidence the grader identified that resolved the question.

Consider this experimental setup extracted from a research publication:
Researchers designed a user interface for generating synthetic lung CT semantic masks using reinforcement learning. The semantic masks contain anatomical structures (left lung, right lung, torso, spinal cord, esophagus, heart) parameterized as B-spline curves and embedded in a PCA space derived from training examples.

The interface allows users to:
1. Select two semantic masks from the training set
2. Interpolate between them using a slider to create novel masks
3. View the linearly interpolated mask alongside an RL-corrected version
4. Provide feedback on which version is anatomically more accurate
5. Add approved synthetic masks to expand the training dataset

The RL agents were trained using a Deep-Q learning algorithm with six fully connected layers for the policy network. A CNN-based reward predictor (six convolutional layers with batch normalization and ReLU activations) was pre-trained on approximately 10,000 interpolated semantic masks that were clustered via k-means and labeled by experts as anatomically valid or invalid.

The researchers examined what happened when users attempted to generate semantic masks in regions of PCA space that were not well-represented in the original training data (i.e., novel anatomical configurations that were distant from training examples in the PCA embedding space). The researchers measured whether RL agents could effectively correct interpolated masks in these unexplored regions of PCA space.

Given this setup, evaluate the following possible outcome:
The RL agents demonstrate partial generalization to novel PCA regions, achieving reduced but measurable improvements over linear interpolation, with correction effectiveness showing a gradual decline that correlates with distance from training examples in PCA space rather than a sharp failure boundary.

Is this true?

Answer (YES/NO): NO